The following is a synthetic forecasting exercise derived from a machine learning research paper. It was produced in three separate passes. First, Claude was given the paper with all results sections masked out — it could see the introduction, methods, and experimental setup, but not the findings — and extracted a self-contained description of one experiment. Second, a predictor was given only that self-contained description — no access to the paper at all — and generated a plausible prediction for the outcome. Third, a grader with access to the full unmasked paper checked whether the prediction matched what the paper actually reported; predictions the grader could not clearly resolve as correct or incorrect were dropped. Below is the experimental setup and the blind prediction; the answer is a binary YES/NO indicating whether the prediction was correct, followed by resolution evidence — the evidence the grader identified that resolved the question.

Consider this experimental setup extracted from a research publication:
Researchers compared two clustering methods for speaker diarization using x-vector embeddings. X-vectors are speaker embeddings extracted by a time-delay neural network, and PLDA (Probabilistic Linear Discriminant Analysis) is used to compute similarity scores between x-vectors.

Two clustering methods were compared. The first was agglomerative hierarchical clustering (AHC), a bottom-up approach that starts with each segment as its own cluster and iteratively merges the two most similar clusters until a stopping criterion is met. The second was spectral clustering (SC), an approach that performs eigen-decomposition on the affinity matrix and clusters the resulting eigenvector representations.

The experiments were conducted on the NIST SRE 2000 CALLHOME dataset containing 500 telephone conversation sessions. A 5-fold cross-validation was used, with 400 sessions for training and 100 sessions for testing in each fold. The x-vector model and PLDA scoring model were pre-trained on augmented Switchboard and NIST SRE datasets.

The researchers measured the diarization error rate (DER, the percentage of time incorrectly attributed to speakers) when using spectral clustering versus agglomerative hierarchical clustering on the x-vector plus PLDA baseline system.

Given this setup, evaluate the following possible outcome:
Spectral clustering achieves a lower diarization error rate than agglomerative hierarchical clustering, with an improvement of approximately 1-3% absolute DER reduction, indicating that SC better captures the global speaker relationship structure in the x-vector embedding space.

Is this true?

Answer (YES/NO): NO